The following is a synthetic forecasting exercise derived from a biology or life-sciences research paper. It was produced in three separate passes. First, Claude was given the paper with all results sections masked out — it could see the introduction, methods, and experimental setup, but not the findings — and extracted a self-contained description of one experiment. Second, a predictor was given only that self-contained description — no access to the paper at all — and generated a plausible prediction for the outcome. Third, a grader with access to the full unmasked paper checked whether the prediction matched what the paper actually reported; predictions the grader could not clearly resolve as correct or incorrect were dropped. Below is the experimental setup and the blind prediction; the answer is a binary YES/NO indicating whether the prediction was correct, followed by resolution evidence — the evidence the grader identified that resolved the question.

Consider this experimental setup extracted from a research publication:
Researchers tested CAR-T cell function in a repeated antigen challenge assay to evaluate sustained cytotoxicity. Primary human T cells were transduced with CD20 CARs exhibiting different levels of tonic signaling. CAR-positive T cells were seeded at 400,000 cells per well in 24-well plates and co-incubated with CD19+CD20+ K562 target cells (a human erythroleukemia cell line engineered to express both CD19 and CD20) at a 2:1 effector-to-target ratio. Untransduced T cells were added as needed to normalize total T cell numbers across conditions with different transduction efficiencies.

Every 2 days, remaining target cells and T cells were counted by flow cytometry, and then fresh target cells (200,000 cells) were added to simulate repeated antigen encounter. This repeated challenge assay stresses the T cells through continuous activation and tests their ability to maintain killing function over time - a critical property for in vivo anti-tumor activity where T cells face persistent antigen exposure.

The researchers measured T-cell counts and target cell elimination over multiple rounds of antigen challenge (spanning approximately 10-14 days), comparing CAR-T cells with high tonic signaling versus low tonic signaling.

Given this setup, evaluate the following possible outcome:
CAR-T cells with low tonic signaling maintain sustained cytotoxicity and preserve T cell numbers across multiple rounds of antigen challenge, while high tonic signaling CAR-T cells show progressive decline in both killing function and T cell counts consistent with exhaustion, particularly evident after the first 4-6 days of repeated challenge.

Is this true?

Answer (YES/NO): NO